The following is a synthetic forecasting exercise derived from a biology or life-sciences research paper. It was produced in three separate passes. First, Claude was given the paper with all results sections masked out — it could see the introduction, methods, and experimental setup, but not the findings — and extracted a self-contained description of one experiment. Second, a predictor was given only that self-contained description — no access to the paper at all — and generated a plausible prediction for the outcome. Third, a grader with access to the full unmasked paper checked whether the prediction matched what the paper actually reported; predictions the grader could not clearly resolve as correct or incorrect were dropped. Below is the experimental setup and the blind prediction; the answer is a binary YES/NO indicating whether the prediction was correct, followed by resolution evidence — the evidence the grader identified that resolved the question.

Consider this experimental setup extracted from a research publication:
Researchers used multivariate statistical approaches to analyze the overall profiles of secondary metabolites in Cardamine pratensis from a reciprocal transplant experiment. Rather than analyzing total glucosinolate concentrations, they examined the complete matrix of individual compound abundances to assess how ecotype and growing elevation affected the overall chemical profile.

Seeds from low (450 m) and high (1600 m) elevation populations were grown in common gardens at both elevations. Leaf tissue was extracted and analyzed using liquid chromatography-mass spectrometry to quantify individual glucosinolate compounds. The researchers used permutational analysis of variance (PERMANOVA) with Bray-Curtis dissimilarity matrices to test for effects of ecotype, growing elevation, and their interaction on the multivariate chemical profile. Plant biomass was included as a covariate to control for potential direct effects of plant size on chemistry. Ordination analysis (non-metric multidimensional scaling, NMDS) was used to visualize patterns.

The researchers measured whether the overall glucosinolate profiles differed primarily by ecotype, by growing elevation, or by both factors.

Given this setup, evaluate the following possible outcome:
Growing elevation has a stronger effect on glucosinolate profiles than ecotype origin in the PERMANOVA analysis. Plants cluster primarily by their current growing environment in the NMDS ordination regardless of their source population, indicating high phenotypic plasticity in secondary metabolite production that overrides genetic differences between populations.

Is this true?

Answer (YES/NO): NO